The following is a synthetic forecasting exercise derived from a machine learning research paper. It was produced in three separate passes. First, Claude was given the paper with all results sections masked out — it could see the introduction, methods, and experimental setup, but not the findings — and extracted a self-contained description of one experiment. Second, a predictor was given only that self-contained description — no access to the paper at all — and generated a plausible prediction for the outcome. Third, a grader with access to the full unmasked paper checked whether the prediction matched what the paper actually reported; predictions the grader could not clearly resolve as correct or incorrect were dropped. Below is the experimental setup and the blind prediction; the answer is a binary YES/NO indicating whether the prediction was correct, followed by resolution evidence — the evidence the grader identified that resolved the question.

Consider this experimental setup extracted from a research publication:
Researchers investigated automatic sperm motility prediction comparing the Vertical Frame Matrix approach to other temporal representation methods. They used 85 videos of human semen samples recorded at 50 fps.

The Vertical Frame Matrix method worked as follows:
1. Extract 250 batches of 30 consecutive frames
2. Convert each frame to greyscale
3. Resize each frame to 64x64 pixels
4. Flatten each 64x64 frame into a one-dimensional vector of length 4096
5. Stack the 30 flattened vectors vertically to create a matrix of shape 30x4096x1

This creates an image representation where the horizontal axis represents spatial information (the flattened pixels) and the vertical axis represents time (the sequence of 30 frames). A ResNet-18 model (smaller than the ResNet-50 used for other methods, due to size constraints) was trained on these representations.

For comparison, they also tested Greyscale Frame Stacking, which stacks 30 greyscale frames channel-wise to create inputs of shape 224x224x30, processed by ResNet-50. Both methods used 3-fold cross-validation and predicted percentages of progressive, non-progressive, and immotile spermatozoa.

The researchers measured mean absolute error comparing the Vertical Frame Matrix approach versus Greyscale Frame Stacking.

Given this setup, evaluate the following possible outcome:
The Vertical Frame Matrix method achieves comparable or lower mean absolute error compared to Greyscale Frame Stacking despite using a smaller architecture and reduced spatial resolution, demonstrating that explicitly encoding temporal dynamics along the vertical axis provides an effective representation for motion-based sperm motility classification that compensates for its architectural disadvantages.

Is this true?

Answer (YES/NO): NO